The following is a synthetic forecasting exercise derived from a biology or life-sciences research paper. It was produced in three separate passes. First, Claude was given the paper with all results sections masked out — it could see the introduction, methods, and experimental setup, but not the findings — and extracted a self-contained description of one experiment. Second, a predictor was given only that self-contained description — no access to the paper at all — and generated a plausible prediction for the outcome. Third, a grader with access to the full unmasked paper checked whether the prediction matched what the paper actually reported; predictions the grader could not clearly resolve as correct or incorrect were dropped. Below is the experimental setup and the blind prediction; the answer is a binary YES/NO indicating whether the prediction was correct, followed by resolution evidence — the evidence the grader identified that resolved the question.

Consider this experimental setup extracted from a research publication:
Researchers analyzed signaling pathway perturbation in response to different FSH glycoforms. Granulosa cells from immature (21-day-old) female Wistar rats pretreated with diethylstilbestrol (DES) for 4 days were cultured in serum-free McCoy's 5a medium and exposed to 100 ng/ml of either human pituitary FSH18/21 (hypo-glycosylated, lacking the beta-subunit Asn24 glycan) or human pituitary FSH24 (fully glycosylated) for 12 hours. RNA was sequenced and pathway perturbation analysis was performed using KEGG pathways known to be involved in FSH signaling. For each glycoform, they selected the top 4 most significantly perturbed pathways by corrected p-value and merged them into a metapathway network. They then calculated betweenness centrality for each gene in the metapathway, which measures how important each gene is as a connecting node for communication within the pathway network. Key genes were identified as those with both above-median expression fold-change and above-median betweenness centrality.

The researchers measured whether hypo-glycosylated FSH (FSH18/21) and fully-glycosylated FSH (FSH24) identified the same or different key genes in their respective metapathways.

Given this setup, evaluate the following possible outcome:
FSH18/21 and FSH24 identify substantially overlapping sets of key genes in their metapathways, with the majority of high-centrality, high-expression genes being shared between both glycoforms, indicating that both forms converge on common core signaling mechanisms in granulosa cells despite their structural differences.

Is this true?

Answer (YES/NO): NO